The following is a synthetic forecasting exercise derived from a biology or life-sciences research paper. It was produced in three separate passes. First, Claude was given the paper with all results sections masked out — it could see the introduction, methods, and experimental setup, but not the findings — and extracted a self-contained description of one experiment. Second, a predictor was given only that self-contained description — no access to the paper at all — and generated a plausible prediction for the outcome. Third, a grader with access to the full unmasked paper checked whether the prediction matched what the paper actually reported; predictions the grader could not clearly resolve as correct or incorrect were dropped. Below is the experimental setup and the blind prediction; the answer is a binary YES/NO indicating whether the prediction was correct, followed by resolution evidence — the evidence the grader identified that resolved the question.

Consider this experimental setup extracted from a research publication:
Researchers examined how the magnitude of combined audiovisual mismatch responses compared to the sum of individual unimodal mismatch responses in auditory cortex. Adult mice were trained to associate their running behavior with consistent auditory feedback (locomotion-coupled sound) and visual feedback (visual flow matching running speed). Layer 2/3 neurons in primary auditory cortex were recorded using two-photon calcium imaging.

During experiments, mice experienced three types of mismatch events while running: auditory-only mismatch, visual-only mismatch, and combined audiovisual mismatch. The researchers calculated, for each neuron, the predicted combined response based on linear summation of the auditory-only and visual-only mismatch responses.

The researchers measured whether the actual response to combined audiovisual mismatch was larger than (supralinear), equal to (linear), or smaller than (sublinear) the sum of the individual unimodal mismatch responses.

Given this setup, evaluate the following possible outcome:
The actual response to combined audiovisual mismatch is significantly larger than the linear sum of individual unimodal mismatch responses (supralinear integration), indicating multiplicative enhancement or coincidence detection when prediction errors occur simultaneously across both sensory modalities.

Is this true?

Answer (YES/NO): YES